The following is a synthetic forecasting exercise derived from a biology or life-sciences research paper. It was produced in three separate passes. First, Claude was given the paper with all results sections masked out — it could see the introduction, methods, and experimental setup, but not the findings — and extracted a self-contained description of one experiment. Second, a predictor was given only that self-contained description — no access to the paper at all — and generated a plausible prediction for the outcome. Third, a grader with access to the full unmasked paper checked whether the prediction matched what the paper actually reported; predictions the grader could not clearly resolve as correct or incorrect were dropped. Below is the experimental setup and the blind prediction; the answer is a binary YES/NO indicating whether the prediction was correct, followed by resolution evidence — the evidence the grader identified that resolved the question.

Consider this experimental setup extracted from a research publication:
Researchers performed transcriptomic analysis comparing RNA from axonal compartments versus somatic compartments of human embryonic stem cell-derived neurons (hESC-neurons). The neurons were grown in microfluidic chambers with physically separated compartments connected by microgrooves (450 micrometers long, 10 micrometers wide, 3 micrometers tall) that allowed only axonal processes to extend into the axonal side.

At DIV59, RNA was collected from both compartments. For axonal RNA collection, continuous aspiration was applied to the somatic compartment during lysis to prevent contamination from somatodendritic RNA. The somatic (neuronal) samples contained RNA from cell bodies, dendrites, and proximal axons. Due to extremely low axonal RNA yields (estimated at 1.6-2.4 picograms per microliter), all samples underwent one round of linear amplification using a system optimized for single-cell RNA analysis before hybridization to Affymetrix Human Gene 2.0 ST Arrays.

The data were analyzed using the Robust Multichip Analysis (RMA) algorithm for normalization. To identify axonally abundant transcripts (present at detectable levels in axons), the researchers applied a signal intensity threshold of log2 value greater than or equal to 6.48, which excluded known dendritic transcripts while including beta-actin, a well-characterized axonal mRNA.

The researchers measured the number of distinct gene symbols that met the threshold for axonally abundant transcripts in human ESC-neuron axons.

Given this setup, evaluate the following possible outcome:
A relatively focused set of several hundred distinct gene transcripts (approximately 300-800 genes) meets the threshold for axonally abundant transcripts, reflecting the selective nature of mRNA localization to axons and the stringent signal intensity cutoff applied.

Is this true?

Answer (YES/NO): NO